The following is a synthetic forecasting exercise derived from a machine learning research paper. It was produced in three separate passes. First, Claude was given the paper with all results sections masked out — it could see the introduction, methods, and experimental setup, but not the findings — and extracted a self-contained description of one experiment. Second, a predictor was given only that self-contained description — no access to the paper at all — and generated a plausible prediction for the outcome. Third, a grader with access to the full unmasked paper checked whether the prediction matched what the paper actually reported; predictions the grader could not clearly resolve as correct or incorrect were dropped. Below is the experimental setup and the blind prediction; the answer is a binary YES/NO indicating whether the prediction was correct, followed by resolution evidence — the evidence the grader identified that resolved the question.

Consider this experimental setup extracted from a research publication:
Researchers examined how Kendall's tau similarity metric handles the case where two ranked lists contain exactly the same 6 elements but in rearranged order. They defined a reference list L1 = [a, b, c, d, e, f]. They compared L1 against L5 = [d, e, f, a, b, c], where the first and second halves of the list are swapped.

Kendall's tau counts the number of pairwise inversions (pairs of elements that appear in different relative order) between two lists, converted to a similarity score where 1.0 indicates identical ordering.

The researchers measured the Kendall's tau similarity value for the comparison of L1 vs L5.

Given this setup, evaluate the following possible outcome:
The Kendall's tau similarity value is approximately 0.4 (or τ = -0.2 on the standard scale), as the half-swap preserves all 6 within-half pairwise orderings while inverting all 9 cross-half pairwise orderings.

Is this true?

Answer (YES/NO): NO